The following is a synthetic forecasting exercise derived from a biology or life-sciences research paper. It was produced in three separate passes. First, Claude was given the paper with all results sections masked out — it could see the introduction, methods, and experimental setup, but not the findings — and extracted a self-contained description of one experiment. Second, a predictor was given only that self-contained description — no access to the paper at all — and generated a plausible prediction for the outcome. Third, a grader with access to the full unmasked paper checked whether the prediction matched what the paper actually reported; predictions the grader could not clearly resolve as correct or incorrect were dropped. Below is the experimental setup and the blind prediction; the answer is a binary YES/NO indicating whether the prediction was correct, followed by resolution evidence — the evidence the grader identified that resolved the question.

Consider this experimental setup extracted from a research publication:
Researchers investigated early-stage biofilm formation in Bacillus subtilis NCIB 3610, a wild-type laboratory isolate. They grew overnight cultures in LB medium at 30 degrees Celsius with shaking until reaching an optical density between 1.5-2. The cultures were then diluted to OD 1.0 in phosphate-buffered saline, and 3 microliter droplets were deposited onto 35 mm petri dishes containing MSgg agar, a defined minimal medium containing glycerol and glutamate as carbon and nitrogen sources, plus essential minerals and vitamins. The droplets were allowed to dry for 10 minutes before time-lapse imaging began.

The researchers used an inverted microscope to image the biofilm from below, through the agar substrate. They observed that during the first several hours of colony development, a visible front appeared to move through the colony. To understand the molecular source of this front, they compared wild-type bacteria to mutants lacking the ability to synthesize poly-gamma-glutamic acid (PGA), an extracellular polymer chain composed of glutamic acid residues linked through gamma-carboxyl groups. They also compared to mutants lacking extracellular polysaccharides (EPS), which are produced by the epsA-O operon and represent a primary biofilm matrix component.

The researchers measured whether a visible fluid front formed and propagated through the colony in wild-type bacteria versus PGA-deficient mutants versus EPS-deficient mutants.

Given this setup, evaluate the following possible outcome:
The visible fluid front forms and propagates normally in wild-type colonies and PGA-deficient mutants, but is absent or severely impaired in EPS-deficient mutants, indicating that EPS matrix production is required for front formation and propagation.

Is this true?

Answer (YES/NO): NO